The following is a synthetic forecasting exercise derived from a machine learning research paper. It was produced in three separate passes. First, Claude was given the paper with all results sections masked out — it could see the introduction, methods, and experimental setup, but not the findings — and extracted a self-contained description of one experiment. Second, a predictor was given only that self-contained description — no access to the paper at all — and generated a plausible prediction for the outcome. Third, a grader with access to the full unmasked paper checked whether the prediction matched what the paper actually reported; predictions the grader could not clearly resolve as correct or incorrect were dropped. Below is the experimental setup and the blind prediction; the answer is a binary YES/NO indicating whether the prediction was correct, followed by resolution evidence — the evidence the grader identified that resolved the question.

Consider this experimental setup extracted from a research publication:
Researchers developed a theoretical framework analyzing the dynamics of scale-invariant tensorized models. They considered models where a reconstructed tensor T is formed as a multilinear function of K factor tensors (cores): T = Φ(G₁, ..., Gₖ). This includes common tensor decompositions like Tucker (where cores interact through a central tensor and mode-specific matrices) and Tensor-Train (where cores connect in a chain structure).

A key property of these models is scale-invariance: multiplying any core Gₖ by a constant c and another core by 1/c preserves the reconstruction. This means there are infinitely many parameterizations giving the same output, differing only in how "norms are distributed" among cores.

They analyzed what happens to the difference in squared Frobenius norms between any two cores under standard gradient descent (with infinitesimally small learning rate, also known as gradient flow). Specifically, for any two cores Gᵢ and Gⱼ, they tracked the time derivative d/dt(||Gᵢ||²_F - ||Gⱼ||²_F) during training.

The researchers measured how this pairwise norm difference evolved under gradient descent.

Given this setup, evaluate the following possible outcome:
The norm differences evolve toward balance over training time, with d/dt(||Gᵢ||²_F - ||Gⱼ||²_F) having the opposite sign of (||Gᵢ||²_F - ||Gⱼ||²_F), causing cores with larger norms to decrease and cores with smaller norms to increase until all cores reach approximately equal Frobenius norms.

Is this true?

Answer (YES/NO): NO